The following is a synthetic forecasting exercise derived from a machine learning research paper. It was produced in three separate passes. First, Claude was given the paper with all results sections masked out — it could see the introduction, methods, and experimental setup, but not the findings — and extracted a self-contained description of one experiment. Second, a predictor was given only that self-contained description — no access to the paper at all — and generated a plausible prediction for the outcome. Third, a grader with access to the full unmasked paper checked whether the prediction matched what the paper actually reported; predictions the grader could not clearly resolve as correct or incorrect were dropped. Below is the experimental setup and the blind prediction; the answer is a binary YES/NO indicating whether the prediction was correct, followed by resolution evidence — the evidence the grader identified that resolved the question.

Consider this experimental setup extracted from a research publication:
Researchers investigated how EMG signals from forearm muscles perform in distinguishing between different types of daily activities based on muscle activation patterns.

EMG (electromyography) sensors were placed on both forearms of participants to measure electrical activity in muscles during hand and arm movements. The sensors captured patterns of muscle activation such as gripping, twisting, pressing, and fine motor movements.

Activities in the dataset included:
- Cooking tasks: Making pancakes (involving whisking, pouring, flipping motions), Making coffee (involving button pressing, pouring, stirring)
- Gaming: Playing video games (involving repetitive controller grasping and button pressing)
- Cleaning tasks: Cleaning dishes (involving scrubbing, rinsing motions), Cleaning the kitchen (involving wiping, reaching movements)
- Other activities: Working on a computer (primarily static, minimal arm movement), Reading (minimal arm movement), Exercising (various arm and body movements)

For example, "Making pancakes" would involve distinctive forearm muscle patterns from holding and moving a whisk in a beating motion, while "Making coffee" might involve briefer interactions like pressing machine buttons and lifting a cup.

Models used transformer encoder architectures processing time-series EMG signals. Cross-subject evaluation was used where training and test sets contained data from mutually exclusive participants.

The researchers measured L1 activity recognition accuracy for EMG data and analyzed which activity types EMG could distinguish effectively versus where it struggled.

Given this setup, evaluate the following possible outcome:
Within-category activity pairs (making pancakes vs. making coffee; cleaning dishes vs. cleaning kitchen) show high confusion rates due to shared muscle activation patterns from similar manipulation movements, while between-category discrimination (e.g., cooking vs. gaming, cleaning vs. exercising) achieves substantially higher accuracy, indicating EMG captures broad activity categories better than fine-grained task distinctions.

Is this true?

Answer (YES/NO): NO